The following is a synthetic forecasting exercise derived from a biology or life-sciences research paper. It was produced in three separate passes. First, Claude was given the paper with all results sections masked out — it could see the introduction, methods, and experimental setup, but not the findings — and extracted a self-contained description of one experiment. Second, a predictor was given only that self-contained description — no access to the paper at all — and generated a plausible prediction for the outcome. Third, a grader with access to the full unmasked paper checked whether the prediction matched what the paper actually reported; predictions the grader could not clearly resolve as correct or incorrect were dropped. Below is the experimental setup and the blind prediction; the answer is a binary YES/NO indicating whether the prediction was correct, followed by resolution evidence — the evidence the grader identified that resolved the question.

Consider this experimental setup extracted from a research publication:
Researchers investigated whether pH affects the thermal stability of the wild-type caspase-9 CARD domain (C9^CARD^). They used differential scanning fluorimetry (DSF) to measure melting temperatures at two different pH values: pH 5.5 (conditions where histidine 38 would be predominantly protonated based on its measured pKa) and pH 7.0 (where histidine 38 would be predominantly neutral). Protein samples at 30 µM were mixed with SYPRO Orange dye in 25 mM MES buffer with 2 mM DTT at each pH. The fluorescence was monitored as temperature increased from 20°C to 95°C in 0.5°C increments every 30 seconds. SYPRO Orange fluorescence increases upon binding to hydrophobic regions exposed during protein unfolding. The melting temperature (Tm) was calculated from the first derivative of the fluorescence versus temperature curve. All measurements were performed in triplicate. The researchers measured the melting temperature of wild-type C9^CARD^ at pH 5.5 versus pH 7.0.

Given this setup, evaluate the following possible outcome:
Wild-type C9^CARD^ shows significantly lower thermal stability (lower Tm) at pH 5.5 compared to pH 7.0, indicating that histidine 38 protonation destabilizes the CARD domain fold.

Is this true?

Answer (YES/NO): YES